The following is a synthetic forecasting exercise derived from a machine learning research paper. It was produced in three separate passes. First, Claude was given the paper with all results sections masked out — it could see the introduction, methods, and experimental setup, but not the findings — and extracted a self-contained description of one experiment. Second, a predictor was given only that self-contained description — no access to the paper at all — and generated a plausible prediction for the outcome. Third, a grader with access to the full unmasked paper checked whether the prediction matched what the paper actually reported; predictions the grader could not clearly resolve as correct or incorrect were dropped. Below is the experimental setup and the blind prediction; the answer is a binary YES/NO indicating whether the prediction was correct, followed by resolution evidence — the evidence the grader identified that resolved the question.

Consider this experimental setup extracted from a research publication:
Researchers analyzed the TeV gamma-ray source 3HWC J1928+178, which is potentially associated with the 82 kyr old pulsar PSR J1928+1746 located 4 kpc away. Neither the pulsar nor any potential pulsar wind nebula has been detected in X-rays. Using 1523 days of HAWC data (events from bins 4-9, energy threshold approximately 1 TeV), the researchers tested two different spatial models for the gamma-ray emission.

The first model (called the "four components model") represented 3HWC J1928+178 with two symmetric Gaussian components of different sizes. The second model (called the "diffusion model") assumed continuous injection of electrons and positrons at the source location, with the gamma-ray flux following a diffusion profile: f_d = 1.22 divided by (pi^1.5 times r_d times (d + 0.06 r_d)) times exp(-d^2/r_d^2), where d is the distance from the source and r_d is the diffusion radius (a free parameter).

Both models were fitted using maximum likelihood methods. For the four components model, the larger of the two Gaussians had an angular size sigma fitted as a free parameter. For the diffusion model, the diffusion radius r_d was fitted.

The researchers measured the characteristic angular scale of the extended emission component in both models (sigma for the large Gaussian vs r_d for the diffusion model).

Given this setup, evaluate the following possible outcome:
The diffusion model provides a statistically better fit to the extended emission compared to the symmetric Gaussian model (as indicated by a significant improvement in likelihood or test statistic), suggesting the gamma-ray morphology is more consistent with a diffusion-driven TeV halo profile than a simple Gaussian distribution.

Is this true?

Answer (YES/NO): NO